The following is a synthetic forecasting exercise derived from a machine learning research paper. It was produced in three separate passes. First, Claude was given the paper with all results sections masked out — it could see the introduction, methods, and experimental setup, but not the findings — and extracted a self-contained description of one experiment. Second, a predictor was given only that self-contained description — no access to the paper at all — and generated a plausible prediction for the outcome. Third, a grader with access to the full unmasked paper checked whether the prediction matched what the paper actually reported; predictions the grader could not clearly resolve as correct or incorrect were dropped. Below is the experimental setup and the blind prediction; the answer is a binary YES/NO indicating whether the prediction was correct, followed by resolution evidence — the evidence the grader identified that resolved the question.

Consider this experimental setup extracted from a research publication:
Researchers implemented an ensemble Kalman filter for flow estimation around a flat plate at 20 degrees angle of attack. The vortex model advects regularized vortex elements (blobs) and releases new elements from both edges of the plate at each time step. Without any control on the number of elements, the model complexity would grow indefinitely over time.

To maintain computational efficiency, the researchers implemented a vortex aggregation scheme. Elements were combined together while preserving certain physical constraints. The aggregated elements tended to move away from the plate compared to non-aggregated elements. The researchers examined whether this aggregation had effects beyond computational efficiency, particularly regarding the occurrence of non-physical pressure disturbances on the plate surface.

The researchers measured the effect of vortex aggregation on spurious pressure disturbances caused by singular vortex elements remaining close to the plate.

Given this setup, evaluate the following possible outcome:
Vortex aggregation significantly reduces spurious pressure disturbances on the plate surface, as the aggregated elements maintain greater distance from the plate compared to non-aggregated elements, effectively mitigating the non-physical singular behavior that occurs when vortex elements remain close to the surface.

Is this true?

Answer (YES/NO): YES